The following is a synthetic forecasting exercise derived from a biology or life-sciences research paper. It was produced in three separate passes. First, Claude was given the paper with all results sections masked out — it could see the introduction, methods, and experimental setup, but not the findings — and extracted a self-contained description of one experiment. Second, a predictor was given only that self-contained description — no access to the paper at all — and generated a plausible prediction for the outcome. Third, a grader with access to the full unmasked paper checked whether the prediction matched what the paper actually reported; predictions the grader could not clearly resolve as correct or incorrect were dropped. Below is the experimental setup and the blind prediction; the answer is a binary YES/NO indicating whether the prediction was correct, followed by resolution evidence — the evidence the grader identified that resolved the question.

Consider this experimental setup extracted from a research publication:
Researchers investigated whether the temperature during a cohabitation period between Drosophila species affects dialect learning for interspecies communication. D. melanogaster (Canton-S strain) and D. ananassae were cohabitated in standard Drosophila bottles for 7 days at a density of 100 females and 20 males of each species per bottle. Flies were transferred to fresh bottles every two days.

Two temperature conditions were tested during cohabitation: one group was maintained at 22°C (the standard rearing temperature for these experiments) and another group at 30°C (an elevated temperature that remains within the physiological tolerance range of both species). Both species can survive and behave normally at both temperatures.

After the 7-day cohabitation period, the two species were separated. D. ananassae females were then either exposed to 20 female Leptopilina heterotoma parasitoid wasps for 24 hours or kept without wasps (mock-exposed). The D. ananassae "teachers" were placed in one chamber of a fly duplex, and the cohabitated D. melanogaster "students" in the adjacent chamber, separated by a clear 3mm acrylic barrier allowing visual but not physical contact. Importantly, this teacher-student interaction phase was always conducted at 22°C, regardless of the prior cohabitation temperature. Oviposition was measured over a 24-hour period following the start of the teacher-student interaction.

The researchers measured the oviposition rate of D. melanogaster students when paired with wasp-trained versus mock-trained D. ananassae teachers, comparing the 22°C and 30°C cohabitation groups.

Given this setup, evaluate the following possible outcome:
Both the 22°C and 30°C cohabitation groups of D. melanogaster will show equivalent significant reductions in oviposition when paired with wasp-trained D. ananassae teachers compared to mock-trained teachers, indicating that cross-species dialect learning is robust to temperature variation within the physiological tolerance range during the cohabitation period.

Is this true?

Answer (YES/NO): YES